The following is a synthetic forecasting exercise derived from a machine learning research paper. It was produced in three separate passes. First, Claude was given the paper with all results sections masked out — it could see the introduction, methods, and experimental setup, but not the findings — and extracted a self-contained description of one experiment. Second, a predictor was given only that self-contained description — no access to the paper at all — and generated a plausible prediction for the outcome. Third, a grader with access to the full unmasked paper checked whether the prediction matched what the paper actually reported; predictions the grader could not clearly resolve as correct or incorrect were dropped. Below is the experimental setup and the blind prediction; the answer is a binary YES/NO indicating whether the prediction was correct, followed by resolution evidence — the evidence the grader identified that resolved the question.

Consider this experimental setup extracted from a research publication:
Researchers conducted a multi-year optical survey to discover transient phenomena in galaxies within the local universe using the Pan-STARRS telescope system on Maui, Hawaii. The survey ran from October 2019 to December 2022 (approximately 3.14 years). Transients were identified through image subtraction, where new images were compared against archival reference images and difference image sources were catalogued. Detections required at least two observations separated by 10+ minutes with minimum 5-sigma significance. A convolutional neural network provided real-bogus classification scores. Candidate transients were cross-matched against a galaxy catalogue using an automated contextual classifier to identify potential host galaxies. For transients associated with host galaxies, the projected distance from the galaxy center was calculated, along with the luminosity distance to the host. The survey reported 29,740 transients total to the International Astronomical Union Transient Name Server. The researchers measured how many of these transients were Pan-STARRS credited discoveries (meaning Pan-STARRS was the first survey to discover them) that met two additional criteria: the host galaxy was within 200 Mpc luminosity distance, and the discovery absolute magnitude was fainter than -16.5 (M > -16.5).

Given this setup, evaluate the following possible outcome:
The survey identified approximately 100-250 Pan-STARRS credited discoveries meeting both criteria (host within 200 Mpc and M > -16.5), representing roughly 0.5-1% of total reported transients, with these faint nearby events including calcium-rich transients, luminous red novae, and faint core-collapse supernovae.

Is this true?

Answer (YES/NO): NO